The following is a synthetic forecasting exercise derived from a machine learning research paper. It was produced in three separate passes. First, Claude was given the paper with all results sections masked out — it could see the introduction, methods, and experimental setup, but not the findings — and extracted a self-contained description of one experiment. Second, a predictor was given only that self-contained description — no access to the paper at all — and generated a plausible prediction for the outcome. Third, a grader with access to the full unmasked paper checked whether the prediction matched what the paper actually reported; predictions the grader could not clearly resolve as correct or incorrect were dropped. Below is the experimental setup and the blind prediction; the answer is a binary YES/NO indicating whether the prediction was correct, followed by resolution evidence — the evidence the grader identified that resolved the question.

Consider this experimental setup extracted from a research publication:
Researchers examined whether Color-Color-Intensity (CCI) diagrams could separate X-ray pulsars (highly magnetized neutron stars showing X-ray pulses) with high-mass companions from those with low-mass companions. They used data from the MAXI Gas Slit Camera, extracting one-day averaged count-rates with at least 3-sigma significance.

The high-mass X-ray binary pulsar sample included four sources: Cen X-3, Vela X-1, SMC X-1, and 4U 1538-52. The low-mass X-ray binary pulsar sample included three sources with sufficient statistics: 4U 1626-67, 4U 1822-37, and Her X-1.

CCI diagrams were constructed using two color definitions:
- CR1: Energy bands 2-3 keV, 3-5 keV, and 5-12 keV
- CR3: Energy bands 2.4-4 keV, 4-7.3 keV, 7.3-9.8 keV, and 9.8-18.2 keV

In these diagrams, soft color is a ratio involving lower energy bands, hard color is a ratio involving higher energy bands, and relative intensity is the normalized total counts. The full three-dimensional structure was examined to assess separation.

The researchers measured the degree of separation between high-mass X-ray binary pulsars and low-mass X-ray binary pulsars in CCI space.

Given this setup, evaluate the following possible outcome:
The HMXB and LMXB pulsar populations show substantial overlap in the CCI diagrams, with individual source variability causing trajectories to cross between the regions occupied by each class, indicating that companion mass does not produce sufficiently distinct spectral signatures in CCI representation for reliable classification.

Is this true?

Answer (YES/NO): YES